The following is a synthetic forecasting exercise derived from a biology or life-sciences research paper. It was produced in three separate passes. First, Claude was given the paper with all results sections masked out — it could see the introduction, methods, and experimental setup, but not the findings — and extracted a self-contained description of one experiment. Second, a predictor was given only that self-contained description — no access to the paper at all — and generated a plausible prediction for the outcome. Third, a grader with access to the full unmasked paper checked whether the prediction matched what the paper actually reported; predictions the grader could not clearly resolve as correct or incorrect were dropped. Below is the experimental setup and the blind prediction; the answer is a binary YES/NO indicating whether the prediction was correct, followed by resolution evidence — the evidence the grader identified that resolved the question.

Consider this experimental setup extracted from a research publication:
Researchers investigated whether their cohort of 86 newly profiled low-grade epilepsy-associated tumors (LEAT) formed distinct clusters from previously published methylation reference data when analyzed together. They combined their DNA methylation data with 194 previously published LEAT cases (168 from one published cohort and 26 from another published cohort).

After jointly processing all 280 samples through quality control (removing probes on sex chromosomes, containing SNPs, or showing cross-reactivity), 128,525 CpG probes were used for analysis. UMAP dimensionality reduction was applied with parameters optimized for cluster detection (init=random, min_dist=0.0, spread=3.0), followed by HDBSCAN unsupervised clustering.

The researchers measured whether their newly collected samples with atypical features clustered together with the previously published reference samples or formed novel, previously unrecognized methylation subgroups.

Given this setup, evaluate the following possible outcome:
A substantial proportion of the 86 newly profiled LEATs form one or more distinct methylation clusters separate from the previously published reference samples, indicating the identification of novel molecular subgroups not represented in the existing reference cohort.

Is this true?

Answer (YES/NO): YES